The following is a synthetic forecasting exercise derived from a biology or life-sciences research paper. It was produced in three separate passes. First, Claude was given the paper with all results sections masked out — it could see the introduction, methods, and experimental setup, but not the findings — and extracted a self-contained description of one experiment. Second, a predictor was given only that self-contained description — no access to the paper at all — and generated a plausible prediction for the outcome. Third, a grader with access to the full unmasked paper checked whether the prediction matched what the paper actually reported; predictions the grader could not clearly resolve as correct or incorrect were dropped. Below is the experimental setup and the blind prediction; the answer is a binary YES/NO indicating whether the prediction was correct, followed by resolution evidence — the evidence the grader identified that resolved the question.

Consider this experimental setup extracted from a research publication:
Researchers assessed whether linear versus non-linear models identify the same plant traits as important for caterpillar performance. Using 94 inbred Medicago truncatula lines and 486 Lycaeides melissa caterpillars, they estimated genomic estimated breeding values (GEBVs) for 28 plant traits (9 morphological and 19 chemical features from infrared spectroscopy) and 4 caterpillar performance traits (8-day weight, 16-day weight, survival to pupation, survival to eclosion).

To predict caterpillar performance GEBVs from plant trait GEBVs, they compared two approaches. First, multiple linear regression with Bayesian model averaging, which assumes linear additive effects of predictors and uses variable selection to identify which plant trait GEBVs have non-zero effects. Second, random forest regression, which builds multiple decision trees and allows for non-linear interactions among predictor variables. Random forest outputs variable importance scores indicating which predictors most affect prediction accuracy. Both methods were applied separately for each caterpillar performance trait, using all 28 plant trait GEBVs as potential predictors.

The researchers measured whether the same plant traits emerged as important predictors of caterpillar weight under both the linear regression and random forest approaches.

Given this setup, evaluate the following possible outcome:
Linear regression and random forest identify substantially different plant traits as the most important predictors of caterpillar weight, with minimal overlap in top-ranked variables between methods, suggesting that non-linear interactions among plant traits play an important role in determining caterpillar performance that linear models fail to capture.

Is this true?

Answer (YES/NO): NO